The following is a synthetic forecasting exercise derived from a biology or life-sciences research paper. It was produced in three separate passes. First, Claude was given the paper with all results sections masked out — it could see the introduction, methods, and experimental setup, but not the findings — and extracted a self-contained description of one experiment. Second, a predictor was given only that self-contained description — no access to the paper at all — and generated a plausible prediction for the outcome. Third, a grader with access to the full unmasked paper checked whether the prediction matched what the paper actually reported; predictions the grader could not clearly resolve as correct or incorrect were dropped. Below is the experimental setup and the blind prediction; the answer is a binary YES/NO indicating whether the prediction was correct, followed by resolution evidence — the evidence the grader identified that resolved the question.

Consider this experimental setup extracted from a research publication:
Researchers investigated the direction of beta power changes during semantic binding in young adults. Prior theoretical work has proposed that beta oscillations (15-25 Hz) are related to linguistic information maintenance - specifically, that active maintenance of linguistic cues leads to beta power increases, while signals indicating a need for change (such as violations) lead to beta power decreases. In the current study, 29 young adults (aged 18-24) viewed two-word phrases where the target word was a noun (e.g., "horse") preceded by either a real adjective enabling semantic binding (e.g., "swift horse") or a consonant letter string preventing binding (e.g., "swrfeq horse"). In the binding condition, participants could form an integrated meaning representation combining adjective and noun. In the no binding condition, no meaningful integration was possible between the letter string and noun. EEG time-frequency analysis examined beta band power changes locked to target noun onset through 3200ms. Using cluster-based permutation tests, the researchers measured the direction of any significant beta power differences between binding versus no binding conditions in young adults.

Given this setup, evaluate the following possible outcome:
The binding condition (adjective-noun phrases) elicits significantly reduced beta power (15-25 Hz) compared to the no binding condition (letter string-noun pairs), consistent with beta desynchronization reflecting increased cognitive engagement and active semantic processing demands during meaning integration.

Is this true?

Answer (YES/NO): YES